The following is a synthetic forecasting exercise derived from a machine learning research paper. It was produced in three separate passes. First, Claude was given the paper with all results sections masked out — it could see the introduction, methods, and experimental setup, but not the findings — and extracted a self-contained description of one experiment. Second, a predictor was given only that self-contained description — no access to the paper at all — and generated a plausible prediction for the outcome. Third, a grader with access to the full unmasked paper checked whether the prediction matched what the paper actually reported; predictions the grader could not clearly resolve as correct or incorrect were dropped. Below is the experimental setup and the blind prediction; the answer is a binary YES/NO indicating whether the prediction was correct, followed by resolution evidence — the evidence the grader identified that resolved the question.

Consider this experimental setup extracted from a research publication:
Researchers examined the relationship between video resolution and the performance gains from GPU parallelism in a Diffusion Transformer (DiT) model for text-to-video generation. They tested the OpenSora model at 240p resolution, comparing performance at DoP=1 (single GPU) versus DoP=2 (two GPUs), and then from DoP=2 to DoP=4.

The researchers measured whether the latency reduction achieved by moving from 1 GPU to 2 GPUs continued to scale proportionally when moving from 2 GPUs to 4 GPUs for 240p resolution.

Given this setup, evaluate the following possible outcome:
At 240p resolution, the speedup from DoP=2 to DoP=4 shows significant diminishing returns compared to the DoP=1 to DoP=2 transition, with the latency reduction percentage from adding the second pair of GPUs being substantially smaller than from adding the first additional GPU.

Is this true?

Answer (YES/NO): YES